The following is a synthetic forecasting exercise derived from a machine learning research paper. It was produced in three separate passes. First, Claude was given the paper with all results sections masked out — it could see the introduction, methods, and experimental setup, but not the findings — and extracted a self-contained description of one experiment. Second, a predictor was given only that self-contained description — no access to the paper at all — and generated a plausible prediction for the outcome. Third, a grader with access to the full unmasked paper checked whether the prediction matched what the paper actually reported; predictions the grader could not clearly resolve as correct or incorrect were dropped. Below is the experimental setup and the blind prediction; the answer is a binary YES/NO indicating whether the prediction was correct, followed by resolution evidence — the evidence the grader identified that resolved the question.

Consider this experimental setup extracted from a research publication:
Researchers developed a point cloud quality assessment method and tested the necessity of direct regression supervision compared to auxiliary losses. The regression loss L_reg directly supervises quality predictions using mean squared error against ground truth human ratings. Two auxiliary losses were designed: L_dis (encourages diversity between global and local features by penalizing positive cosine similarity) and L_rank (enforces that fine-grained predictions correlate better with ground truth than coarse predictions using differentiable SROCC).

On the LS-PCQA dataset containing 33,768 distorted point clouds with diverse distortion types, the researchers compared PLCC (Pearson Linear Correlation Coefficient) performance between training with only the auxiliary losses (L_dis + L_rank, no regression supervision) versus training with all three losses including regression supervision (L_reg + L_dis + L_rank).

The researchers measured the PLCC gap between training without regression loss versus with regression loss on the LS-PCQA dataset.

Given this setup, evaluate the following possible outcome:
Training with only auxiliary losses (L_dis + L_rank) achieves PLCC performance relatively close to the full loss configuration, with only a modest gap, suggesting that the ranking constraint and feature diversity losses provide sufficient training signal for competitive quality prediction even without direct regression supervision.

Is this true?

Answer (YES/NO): NO